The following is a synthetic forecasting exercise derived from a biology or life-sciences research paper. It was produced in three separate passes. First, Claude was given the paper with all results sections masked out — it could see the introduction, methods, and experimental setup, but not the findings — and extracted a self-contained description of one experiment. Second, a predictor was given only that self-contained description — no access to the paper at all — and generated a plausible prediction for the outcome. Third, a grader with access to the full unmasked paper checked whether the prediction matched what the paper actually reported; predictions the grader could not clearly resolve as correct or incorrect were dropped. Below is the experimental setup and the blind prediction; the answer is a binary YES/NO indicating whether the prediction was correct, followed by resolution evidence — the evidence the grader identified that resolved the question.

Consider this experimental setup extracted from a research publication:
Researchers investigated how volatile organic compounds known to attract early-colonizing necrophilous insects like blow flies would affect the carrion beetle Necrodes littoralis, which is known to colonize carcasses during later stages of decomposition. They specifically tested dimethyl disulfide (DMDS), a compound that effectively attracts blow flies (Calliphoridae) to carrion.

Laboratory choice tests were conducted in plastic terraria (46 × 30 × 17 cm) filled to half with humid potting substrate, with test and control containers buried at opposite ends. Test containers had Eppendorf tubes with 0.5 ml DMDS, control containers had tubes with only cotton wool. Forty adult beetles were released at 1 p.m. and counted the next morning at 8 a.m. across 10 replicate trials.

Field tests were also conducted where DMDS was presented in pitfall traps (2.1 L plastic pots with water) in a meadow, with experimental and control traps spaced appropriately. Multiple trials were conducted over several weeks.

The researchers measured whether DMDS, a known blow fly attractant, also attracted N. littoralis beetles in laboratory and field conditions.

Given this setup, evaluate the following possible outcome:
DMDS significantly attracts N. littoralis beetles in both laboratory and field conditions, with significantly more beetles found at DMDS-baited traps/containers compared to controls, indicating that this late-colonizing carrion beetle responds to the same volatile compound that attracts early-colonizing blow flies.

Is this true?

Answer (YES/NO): NO